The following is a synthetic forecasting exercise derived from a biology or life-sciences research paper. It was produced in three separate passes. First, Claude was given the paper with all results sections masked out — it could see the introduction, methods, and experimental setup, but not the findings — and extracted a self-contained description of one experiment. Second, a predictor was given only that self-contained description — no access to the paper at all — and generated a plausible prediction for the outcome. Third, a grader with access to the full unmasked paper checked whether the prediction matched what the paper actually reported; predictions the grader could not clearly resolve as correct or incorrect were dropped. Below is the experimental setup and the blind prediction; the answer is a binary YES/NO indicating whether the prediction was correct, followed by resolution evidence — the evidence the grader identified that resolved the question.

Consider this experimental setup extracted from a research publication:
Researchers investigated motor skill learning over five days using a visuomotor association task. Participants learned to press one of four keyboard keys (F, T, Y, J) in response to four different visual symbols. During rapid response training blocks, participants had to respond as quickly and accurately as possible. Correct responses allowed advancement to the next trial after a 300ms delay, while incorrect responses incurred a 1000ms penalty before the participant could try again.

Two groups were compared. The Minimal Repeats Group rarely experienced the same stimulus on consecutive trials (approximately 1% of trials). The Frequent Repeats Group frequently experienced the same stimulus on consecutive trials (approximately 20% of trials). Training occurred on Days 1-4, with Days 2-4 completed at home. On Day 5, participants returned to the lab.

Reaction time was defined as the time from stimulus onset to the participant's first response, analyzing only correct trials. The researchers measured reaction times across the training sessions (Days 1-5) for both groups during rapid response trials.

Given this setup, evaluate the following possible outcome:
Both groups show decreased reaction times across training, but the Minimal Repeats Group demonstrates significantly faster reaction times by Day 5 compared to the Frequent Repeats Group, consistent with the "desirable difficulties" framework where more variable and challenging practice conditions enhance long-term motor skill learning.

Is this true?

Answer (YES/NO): NO